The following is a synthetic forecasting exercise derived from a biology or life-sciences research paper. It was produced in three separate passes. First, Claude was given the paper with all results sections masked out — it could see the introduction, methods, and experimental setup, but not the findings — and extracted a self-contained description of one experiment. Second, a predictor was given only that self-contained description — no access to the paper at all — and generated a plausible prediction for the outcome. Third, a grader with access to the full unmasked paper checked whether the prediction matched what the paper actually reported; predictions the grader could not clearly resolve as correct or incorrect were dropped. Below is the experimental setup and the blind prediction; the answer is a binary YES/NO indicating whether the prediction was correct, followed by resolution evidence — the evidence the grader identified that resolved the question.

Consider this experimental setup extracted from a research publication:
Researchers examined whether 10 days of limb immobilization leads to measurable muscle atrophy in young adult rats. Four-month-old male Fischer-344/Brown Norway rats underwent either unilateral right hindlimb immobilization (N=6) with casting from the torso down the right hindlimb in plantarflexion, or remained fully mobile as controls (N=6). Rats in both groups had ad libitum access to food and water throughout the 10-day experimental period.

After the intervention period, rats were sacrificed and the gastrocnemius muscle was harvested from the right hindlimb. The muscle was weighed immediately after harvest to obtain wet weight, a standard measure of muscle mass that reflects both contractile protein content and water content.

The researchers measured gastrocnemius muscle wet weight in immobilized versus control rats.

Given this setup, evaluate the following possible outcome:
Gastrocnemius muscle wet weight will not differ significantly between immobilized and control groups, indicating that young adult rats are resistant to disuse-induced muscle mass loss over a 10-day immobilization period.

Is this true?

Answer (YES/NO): NO